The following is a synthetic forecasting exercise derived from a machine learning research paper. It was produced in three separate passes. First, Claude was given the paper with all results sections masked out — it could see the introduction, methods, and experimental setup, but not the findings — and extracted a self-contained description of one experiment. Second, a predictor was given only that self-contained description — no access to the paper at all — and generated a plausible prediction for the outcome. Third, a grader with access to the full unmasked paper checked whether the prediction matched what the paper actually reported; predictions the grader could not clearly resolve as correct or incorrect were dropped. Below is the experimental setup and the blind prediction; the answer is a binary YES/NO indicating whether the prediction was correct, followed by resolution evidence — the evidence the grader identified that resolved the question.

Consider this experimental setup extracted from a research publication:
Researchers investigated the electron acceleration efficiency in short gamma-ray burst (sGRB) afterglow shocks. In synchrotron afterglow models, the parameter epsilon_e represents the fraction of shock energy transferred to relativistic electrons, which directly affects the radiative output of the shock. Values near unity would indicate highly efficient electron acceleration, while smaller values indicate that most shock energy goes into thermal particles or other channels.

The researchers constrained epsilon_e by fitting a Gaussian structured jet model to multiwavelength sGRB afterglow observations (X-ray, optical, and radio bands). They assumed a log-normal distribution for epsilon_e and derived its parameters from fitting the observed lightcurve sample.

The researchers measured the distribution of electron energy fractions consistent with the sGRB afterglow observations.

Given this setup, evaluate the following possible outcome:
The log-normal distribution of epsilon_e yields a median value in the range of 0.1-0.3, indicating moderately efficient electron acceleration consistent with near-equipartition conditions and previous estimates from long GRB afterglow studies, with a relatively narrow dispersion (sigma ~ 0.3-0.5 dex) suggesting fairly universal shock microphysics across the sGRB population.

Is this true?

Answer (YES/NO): YES